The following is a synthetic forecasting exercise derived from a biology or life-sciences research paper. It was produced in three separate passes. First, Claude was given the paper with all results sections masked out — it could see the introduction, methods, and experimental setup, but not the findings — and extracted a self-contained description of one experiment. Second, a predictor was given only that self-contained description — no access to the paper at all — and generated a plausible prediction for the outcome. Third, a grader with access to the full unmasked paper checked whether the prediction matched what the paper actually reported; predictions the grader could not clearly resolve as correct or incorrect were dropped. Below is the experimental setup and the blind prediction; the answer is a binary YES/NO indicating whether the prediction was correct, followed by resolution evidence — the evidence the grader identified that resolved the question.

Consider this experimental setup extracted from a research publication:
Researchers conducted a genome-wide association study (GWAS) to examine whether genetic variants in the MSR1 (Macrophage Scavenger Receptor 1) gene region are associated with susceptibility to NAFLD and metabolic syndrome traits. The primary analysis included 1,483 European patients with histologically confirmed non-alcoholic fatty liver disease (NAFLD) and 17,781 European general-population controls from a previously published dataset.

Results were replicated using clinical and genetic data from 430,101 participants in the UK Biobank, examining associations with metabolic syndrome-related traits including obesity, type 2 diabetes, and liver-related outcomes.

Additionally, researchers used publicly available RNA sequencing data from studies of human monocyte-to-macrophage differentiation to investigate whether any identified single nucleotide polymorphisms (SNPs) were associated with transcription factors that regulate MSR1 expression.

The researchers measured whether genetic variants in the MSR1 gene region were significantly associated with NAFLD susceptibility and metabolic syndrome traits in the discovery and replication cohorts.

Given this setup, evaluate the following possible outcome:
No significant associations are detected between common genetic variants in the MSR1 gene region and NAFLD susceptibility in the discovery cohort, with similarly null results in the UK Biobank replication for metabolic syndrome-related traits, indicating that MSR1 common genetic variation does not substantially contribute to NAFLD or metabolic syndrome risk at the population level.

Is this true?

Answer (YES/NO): NO